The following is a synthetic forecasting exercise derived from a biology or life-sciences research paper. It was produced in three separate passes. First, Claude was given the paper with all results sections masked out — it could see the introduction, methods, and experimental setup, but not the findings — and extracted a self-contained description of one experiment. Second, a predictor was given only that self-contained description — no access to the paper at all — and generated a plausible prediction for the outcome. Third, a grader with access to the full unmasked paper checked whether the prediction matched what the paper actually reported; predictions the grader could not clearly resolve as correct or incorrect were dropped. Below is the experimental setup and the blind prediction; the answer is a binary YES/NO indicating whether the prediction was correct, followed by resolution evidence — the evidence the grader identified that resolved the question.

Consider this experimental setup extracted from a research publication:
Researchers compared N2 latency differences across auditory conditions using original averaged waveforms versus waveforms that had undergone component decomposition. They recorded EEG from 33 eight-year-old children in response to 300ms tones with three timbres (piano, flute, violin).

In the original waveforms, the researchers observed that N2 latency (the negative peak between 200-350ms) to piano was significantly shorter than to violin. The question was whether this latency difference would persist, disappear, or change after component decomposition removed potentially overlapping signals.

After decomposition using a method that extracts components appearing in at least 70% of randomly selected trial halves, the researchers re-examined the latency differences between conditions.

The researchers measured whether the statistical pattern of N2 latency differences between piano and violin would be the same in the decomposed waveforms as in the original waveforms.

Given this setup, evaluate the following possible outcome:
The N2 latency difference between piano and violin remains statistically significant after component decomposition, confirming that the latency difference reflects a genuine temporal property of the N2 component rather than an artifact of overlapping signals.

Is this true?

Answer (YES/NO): NO